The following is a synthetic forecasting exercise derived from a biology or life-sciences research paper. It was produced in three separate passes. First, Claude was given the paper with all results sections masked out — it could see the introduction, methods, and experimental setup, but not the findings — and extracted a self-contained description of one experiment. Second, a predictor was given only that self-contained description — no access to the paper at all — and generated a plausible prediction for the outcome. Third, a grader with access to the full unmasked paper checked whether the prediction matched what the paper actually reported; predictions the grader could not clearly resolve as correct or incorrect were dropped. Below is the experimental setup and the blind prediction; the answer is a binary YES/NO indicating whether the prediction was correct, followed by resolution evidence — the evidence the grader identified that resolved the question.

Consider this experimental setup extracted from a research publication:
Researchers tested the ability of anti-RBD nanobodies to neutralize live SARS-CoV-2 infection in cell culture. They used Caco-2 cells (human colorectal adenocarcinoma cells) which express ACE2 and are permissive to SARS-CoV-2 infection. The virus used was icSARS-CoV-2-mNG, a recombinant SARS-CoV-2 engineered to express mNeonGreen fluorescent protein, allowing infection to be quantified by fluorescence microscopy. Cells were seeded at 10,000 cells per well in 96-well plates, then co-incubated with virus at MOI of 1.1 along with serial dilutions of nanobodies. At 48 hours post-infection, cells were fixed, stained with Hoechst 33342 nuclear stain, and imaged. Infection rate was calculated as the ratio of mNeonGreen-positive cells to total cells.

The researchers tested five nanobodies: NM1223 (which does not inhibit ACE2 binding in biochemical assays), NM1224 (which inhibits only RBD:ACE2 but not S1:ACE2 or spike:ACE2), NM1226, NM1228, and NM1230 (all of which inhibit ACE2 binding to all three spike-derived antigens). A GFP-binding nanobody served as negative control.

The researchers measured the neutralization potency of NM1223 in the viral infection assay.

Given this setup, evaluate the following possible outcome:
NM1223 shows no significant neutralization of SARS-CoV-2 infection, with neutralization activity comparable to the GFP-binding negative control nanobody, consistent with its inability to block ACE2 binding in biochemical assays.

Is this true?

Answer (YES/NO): YES